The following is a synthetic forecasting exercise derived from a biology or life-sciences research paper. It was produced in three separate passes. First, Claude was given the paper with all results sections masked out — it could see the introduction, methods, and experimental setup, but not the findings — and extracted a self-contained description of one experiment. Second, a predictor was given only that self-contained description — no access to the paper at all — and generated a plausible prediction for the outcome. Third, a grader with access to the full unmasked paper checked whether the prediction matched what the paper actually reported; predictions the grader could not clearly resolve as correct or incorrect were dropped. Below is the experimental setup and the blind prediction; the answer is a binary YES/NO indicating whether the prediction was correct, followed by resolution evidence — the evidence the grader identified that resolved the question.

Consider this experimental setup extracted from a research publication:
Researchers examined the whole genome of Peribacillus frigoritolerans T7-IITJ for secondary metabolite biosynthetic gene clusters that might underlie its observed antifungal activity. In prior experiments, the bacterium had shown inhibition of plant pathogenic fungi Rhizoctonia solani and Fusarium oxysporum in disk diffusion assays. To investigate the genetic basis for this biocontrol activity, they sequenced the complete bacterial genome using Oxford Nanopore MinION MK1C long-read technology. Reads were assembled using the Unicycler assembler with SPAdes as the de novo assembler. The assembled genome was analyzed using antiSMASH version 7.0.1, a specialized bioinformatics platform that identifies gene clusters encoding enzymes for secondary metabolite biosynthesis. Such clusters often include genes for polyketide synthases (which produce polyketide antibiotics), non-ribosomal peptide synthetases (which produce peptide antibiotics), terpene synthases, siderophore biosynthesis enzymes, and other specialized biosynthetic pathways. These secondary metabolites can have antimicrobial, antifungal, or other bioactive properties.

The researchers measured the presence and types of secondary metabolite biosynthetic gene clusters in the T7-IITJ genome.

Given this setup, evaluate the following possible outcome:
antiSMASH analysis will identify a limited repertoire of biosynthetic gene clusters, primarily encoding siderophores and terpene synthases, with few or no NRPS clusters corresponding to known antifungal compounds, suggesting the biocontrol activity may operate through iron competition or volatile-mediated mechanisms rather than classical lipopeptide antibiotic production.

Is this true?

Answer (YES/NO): NO